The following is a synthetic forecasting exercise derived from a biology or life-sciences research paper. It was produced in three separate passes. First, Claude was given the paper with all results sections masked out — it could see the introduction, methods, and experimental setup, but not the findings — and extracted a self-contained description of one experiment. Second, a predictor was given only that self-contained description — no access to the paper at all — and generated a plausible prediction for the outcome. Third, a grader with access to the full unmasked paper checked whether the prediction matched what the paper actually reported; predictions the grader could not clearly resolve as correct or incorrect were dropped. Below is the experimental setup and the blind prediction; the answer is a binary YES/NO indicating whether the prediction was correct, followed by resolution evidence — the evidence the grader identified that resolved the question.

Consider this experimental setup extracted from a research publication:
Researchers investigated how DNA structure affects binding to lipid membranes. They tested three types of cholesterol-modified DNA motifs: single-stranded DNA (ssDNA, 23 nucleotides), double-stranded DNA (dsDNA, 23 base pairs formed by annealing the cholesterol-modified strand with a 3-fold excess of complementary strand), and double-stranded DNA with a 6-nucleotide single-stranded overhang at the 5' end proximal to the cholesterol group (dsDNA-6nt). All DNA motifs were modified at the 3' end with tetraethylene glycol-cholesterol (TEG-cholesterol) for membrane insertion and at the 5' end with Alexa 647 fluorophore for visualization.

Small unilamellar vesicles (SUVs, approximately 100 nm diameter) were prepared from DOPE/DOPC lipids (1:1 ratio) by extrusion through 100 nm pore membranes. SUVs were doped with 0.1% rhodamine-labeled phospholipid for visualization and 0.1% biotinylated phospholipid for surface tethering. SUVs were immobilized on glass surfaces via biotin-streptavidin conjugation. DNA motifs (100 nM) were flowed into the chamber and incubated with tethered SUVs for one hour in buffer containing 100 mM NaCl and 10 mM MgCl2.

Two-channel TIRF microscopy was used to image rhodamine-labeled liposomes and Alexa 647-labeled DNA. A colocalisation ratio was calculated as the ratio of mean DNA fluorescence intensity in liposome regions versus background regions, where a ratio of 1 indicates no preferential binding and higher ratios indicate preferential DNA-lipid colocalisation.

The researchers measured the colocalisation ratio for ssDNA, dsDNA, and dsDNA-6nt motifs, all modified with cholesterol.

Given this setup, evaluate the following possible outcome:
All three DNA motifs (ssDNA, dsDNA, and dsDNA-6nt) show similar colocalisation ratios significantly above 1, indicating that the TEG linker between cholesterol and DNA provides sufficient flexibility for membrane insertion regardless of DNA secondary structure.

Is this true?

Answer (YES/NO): NO